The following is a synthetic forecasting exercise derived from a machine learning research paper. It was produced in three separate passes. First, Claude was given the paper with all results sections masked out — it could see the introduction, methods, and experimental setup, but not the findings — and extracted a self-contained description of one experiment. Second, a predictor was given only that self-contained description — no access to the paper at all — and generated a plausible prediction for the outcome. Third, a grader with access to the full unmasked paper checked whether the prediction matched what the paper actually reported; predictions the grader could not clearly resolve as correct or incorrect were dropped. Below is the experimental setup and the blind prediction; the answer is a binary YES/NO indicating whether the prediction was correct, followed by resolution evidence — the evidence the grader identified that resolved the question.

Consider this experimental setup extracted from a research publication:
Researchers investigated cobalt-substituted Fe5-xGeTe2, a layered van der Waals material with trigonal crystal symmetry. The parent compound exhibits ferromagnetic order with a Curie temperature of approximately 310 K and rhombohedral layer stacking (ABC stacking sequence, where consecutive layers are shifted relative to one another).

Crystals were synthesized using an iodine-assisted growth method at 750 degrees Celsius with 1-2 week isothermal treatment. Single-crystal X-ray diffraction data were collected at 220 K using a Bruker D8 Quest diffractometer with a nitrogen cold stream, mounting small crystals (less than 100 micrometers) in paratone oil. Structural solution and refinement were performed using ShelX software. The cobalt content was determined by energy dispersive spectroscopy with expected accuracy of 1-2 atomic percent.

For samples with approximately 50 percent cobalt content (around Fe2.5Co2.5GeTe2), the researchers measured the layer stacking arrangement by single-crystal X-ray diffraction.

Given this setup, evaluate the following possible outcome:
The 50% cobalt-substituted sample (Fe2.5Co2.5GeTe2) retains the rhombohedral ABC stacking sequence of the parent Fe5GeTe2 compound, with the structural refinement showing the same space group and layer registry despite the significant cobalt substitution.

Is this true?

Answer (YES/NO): NO